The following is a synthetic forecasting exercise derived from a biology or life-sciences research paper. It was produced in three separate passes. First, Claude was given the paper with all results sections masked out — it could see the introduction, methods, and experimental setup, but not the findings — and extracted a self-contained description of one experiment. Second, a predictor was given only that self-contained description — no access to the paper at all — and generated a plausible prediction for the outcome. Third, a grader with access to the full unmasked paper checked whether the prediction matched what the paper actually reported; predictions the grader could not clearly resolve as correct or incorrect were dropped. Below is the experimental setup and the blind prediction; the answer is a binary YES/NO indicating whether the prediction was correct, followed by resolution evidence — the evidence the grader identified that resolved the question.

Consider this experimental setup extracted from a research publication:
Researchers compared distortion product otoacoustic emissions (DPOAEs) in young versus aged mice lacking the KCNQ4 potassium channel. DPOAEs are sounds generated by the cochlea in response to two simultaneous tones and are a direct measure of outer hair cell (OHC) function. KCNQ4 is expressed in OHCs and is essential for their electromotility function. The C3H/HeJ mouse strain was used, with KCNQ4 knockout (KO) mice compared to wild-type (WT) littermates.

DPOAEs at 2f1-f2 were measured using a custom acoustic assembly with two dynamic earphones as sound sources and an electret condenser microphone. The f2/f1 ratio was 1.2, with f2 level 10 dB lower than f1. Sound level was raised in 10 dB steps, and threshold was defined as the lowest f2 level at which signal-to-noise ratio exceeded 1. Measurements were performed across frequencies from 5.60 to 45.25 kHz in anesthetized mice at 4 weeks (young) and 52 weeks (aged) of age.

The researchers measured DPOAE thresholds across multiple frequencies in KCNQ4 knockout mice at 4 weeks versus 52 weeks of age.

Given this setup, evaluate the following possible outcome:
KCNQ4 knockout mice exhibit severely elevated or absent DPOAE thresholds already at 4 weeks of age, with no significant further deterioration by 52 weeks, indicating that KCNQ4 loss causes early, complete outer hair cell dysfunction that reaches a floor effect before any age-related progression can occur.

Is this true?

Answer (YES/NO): NO